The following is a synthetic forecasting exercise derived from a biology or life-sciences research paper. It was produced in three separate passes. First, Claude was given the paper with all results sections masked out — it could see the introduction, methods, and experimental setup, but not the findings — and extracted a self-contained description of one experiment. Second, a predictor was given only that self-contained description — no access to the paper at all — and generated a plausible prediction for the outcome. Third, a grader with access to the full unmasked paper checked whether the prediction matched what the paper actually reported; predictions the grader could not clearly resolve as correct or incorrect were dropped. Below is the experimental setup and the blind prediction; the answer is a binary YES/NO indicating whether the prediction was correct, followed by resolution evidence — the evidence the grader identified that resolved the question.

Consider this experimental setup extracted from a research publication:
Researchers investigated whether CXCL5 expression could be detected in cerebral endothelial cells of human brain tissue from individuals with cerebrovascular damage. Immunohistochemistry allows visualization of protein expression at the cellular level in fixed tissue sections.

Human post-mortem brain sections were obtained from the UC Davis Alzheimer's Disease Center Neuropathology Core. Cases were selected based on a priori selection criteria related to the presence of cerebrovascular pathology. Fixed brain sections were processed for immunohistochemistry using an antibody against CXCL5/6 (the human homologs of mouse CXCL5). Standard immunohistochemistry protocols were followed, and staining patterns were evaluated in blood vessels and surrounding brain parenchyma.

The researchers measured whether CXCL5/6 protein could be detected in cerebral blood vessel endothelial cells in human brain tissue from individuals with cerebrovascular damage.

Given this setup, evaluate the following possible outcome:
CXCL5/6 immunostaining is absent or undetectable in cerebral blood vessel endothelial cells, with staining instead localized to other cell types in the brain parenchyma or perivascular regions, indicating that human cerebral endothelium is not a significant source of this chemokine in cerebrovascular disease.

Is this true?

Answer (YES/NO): NO